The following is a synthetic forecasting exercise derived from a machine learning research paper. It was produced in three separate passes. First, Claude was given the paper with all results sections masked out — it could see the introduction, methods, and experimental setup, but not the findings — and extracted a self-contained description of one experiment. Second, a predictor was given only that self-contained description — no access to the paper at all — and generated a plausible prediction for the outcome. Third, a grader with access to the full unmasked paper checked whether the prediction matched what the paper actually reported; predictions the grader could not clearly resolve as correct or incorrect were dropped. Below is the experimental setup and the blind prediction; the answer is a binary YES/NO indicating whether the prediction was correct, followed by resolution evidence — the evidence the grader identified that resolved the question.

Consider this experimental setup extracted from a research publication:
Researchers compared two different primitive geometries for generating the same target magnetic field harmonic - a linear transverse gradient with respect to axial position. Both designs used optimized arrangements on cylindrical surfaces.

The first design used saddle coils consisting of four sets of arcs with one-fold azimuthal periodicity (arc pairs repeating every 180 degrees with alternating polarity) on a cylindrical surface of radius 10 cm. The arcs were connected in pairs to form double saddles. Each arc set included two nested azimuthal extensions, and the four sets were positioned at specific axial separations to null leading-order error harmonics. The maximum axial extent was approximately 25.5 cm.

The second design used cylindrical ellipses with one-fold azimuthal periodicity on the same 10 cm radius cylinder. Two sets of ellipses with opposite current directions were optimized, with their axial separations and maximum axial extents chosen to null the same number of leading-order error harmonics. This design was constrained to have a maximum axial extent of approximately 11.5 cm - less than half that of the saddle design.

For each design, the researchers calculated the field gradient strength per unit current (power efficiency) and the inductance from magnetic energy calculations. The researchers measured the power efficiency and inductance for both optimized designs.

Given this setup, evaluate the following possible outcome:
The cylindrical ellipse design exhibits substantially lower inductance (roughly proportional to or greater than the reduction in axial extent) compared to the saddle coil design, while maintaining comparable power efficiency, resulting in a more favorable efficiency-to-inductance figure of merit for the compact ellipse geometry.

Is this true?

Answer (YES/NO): NO